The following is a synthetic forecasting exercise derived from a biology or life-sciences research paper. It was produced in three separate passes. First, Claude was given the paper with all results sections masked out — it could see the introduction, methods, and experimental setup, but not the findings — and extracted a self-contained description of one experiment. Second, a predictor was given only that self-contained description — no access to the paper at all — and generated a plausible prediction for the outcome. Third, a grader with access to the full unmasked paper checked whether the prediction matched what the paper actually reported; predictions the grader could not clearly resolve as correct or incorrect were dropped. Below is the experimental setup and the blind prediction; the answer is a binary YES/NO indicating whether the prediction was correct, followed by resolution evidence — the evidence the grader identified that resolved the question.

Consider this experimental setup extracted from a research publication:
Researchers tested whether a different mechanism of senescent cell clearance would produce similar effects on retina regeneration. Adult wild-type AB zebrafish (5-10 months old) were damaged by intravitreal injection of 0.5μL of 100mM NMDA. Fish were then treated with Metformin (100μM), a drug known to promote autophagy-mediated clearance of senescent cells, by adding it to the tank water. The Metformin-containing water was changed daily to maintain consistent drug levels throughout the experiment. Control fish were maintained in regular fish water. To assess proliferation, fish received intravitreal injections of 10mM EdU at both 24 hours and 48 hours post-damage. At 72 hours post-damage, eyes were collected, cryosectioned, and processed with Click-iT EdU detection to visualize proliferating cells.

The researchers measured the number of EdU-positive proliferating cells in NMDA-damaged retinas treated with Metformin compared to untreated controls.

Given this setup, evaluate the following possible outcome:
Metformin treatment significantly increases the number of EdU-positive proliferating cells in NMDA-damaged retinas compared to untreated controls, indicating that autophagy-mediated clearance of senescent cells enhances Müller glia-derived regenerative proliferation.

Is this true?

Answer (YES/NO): NO